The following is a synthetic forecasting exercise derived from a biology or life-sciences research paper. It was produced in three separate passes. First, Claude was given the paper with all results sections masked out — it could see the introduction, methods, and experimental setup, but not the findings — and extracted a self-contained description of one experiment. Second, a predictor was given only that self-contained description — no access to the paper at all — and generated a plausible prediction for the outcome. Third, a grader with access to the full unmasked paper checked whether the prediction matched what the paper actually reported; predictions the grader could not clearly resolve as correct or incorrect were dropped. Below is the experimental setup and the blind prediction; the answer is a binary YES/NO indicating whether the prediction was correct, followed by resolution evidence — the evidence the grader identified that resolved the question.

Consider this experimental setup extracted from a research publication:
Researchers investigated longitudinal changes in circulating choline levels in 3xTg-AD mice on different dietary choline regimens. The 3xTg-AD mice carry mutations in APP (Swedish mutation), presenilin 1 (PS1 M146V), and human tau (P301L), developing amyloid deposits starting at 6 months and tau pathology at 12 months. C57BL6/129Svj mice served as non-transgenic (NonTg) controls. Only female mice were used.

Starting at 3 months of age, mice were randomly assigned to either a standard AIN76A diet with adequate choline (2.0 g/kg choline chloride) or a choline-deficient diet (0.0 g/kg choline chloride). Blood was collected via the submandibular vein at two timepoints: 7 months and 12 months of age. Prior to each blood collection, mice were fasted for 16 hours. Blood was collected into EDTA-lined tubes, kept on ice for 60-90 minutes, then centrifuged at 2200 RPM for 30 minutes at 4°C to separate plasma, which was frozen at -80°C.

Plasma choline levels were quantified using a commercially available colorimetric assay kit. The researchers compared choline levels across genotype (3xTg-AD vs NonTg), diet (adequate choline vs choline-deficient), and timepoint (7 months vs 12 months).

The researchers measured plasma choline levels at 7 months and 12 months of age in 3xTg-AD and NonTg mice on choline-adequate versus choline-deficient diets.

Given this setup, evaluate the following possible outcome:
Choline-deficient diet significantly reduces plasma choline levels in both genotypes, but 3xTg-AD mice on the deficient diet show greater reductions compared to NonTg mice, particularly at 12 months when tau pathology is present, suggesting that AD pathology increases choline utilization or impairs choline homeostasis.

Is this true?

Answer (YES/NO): NO